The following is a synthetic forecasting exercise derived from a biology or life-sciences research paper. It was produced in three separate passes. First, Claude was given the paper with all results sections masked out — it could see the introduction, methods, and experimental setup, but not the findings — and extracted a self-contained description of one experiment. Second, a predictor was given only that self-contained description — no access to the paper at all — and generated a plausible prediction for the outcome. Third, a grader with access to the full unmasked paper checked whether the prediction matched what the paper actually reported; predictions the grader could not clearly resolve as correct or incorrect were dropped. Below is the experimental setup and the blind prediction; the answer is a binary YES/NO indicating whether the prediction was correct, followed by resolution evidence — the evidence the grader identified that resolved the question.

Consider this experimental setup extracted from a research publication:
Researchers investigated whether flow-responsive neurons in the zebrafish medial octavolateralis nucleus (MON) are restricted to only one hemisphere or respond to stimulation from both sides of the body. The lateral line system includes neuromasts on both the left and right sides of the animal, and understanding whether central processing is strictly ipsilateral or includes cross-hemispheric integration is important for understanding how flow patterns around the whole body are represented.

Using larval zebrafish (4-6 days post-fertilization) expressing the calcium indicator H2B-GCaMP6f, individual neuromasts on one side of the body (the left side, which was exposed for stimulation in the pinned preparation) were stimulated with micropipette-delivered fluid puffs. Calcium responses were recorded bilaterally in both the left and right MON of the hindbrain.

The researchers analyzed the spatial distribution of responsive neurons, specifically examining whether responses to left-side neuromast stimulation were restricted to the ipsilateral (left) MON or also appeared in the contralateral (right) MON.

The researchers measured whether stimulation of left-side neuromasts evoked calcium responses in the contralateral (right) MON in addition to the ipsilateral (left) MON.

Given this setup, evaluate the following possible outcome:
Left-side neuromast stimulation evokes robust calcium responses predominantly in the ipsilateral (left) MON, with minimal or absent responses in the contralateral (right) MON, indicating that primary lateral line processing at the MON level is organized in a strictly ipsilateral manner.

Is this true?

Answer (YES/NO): NO